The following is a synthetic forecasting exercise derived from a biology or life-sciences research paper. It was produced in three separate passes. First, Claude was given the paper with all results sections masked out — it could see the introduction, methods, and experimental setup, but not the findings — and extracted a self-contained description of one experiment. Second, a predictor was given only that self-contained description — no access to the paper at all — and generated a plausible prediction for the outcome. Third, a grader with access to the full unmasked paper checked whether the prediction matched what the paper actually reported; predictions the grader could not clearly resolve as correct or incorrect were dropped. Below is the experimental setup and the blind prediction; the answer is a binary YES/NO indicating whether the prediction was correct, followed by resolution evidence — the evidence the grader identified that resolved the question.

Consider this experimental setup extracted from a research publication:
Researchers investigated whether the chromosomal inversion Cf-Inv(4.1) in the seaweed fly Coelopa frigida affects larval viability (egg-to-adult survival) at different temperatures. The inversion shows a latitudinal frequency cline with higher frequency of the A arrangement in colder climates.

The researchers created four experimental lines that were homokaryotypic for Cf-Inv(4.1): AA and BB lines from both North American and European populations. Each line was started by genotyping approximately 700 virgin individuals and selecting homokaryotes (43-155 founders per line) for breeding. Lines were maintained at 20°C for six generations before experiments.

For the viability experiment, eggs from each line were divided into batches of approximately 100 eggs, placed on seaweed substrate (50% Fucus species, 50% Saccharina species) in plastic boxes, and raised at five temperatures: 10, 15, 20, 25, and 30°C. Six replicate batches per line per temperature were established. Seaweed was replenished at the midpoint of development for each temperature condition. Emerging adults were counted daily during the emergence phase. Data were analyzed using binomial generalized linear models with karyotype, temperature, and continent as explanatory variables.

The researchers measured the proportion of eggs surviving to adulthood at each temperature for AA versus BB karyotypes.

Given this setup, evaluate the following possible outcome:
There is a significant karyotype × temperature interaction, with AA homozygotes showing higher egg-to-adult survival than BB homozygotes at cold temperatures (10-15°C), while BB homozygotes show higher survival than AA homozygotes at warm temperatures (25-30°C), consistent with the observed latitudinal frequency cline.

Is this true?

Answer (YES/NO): NO